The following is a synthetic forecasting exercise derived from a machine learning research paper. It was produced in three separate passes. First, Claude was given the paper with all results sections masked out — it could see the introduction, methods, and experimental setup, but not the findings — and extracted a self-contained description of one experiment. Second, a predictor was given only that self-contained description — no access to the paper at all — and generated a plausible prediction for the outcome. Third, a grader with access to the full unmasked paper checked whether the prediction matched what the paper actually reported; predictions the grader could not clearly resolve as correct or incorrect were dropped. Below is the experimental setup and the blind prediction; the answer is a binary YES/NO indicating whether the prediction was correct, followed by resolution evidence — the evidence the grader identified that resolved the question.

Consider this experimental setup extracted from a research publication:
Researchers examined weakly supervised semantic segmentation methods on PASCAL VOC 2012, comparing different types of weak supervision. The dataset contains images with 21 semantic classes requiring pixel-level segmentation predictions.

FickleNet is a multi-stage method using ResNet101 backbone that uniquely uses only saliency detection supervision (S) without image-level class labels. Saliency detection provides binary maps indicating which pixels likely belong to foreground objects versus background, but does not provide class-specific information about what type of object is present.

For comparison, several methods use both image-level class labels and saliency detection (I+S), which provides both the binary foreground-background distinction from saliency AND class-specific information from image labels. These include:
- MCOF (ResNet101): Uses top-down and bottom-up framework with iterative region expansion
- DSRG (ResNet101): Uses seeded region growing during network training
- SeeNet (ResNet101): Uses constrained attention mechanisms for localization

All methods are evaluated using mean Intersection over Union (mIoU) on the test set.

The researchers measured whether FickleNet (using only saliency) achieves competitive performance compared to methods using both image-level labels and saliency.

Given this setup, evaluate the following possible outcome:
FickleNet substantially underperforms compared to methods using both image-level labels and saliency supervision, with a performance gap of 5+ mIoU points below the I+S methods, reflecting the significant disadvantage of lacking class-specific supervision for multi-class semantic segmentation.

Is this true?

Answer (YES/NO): NO